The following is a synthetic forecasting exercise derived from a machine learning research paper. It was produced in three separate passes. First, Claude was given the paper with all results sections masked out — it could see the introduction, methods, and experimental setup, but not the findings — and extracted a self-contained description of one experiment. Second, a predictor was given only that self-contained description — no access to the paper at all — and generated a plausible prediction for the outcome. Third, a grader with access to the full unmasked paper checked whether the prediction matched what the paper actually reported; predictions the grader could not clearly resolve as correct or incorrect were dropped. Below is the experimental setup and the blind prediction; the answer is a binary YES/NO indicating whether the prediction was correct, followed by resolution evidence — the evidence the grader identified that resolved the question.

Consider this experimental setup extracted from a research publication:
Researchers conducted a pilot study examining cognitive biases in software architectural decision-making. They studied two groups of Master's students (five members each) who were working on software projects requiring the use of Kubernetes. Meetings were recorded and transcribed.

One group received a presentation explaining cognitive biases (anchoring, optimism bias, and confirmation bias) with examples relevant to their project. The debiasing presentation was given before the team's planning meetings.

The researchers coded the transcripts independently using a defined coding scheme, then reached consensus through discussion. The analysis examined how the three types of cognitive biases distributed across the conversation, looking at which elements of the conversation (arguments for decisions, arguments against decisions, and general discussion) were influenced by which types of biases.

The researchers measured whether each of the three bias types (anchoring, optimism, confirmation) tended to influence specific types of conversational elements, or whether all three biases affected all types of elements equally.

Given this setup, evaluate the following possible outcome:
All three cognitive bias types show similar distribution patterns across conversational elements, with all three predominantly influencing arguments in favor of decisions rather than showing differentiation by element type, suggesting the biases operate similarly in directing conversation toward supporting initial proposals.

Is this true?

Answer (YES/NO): NO